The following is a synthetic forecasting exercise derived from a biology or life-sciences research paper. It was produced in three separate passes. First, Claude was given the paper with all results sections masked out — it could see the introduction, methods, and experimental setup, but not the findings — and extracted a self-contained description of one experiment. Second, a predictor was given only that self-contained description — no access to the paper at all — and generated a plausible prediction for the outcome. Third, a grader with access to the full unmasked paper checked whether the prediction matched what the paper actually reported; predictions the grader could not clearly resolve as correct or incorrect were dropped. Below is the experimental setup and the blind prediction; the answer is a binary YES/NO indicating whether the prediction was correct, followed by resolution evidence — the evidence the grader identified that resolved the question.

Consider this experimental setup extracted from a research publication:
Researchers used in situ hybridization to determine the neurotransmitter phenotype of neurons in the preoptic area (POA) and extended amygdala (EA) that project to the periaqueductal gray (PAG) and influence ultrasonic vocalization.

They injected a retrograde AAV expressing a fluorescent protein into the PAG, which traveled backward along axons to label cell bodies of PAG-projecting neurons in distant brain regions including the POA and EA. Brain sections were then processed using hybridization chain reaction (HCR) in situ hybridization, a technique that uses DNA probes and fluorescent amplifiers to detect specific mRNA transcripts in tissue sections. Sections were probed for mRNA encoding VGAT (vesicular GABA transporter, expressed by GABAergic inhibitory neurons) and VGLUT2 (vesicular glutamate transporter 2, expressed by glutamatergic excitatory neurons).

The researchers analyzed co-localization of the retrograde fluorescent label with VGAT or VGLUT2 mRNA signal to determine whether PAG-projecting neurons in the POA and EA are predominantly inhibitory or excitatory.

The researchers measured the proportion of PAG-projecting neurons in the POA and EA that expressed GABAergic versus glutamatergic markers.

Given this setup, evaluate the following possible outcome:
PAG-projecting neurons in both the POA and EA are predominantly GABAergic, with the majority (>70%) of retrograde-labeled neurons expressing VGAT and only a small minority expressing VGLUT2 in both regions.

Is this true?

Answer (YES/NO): YES